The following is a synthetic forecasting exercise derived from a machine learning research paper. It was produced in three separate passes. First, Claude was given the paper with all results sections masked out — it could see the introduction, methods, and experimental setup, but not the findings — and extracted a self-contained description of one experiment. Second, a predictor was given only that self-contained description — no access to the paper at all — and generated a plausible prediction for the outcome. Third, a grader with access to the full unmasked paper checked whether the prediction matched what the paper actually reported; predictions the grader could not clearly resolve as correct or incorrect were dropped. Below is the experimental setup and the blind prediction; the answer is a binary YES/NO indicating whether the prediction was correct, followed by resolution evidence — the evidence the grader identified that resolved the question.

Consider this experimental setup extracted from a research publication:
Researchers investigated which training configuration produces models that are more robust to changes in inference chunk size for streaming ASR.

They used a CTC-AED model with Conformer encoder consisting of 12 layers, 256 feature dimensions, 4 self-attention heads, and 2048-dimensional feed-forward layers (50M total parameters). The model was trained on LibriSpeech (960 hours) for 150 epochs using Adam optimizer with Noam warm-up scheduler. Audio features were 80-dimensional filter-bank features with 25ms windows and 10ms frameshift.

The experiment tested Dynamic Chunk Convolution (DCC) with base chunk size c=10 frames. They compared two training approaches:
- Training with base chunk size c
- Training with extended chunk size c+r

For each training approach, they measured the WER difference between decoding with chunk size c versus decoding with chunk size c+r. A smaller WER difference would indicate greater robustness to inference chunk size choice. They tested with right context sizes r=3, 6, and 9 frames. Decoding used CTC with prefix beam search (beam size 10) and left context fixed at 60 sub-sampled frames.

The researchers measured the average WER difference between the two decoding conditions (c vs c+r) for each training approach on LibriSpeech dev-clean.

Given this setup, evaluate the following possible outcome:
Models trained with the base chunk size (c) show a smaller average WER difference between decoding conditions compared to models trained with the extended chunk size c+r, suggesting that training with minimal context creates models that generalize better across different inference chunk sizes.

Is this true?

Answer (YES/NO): YES